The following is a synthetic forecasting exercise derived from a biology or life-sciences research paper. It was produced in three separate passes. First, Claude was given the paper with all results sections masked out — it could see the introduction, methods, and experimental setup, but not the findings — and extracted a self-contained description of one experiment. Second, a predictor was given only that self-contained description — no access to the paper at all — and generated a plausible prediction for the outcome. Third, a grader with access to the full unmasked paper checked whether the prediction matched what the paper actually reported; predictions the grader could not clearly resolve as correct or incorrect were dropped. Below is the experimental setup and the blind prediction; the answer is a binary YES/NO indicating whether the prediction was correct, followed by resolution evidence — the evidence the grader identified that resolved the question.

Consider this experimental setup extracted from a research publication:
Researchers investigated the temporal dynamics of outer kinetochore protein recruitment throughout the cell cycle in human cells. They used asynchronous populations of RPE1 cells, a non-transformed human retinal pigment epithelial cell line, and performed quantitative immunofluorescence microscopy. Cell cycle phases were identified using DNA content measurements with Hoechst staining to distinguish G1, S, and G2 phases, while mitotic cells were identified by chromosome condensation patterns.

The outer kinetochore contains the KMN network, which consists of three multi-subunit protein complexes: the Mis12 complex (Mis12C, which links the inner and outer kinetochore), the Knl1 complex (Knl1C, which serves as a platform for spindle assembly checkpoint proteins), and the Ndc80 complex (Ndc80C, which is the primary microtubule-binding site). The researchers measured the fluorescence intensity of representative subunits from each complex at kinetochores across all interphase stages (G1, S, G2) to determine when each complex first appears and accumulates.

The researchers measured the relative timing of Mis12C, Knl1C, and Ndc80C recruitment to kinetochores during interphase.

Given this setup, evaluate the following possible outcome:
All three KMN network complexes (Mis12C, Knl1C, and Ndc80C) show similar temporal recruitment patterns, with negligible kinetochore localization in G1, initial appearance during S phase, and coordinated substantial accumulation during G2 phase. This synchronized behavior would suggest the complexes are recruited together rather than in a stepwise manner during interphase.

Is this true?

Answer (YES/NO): NO